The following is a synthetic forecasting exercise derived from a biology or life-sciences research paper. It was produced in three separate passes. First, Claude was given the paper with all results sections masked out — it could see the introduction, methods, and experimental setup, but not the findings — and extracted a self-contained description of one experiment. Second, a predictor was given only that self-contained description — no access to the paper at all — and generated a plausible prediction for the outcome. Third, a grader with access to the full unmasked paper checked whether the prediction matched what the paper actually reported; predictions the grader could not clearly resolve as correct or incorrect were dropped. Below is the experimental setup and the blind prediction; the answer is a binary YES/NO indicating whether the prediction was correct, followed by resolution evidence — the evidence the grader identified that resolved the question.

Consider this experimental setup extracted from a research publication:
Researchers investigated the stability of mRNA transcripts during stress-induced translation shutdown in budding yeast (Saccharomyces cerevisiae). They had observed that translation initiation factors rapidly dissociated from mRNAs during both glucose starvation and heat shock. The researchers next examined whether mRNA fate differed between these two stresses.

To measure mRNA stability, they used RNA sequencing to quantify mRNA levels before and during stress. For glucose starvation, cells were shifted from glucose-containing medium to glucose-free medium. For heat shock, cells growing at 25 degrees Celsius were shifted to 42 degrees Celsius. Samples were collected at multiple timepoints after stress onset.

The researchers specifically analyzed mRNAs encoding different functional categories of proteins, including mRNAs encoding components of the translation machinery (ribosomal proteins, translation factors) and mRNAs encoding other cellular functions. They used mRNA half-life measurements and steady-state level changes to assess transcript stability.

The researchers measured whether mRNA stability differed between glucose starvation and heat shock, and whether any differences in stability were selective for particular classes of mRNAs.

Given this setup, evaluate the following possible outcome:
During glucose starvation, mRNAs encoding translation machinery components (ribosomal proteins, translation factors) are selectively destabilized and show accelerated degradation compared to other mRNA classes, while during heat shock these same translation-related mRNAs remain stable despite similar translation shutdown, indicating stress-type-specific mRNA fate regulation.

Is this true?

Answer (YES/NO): NO